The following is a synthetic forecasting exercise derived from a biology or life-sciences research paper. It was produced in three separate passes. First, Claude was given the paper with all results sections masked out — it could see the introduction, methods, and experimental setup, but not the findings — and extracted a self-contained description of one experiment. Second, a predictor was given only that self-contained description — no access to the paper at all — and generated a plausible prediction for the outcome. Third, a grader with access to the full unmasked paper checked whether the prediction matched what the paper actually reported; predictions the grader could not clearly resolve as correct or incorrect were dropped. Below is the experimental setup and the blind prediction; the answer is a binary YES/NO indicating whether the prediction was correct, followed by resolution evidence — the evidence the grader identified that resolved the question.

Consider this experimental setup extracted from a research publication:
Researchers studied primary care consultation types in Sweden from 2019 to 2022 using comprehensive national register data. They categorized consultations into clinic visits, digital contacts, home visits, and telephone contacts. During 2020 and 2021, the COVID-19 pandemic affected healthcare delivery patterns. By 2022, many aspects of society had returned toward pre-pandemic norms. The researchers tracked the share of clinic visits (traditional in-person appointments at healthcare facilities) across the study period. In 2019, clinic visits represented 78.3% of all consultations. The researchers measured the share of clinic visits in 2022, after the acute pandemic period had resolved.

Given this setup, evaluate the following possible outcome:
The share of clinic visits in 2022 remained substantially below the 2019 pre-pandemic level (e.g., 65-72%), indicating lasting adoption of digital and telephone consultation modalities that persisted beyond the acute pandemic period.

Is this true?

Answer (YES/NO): NO